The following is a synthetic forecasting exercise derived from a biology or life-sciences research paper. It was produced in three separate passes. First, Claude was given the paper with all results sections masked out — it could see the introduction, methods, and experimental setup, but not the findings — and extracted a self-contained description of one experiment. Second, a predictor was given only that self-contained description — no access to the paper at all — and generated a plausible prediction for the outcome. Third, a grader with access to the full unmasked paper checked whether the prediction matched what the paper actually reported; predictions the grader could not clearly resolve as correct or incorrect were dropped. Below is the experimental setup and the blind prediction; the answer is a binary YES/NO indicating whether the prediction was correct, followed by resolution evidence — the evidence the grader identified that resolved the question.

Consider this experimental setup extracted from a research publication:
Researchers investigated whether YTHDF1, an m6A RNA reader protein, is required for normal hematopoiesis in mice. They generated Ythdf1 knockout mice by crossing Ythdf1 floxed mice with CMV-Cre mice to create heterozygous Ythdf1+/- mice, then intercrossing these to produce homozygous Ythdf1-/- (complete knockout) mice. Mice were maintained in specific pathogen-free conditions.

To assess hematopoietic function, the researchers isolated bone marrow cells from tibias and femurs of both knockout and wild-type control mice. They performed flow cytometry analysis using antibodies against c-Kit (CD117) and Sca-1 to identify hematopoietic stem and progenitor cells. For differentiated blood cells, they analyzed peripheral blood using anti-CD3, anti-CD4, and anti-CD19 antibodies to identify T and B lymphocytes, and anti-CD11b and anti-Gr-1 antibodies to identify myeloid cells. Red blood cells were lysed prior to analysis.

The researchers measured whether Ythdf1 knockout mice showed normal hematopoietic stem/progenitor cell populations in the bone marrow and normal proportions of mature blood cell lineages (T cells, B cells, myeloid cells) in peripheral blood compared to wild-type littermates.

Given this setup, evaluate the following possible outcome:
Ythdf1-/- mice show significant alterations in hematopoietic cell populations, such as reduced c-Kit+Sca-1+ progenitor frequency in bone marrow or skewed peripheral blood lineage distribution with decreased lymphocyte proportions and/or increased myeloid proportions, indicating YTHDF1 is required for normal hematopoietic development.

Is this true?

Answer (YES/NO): NO